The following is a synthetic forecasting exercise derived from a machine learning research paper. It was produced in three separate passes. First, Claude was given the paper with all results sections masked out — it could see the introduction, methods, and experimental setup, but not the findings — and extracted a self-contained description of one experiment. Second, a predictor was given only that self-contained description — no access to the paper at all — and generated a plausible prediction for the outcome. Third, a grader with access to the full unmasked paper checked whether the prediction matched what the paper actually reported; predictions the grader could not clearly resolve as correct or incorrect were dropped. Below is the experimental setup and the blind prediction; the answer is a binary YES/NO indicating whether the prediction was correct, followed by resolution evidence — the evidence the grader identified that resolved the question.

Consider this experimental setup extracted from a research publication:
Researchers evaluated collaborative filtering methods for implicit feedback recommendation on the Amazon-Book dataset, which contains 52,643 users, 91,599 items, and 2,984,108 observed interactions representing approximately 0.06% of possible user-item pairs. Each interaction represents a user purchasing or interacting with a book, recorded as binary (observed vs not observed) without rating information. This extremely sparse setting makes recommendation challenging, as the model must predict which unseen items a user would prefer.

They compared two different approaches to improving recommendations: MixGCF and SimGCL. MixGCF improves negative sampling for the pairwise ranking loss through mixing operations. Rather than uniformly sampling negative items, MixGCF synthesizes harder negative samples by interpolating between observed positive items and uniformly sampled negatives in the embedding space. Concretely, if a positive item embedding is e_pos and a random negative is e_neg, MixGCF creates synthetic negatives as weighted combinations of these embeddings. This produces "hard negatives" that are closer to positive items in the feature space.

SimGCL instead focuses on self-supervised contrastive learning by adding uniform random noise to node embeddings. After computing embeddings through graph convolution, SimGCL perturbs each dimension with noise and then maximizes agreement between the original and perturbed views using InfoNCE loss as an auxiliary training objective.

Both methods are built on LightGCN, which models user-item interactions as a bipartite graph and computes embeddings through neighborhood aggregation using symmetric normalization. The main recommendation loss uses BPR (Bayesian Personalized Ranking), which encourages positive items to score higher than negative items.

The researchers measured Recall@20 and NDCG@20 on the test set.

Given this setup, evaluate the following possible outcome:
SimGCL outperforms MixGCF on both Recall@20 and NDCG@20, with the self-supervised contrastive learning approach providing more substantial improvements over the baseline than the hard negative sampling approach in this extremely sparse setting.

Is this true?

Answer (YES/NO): YES